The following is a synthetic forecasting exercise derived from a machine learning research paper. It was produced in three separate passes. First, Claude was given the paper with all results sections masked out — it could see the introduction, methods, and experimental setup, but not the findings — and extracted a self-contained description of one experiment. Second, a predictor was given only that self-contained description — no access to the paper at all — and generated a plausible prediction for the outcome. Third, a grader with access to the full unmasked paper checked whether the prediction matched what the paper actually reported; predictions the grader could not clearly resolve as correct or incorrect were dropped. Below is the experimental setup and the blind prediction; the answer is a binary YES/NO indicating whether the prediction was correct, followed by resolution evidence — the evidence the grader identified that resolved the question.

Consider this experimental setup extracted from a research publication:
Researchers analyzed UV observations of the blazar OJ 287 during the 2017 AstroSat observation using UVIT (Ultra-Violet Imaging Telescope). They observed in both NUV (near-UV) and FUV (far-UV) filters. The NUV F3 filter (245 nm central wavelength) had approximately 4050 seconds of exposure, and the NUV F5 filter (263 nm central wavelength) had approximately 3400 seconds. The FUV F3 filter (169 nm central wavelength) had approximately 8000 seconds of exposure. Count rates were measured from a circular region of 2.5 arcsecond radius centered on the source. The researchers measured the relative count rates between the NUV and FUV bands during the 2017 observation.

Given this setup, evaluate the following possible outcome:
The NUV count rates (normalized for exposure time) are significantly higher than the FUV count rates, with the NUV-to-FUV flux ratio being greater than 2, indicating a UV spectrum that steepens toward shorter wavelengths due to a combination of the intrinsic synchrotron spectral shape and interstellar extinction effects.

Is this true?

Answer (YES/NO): NO